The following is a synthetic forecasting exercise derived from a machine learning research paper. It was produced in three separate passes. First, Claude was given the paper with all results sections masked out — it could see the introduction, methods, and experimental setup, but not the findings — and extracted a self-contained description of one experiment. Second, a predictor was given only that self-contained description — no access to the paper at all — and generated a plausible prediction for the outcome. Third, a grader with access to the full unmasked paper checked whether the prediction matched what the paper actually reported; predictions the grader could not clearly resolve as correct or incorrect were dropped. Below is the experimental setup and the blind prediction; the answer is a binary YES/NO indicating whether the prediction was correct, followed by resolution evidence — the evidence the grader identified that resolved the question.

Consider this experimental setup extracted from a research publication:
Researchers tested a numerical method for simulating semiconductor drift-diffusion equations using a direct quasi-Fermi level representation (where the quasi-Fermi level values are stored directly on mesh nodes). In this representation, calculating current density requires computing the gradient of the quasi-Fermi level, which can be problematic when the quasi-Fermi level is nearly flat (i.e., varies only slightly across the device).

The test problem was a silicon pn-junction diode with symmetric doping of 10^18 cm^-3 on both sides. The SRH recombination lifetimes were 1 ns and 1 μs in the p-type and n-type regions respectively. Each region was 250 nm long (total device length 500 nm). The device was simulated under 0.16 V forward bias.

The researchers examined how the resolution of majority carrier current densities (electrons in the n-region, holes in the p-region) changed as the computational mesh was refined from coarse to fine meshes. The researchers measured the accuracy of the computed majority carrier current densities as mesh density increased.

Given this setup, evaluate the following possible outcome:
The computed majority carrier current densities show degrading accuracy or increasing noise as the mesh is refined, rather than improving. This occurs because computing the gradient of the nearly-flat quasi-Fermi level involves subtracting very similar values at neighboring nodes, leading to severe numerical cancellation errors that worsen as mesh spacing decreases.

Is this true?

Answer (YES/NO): YES